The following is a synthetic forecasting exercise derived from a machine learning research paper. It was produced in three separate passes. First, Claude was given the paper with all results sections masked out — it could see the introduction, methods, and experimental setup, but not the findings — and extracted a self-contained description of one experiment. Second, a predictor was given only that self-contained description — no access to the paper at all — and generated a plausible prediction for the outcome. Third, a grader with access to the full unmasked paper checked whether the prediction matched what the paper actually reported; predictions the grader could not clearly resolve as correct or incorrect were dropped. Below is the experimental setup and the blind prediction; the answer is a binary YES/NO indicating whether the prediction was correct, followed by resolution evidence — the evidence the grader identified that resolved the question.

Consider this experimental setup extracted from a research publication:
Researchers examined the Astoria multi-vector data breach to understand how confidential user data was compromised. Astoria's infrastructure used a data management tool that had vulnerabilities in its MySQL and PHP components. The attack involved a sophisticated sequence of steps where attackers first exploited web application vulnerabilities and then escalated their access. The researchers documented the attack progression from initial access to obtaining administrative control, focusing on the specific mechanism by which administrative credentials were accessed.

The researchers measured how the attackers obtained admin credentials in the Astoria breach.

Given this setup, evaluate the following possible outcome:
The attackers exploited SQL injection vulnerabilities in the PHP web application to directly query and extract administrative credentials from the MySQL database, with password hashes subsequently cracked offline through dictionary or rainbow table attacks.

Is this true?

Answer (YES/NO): NO